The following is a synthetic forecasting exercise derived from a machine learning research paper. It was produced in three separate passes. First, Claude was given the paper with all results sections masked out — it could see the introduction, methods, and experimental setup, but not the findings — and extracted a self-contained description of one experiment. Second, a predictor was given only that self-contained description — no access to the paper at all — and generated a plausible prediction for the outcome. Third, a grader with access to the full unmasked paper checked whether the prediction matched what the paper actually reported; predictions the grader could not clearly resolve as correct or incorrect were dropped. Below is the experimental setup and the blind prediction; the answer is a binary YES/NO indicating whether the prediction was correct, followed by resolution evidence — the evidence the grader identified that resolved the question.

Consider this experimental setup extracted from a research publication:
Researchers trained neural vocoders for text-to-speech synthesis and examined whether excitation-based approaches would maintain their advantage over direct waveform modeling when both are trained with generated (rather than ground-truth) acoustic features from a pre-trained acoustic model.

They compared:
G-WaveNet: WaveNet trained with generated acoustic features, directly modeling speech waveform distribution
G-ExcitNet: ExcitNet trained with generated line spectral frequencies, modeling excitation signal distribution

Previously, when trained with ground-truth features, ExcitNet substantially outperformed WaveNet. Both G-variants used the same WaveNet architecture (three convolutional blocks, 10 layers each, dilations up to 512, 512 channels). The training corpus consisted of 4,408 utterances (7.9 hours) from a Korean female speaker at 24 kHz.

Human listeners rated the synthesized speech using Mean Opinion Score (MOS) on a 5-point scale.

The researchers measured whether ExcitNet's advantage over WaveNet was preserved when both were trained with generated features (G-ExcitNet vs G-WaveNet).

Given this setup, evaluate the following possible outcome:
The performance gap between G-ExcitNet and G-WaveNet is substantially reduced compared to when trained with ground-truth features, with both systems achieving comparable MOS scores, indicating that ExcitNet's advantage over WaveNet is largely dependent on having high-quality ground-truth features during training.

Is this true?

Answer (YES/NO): YES